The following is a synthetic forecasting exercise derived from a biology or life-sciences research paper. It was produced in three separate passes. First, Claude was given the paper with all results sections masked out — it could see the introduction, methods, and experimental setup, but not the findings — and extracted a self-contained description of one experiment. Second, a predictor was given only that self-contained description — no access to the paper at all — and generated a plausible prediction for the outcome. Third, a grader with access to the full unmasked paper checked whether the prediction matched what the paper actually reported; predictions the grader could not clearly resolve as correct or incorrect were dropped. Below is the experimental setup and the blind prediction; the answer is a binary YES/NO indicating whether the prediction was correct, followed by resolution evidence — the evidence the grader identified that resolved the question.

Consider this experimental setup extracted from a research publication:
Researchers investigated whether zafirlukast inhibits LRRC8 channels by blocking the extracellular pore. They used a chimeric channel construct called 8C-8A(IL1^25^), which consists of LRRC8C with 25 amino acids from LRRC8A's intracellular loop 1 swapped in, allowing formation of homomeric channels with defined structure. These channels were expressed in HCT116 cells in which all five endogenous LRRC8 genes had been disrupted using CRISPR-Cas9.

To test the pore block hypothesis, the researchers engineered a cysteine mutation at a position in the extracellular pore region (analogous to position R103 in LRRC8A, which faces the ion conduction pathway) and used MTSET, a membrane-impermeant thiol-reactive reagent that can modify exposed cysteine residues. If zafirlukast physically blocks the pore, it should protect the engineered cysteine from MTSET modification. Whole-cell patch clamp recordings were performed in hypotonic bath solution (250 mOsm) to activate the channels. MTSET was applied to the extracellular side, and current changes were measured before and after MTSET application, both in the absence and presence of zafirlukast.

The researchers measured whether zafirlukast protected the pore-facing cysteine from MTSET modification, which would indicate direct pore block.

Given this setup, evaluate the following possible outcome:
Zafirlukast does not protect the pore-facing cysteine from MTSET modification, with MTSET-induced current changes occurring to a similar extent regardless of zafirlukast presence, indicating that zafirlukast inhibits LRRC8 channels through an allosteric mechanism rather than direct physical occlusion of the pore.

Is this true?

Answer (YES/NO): YES